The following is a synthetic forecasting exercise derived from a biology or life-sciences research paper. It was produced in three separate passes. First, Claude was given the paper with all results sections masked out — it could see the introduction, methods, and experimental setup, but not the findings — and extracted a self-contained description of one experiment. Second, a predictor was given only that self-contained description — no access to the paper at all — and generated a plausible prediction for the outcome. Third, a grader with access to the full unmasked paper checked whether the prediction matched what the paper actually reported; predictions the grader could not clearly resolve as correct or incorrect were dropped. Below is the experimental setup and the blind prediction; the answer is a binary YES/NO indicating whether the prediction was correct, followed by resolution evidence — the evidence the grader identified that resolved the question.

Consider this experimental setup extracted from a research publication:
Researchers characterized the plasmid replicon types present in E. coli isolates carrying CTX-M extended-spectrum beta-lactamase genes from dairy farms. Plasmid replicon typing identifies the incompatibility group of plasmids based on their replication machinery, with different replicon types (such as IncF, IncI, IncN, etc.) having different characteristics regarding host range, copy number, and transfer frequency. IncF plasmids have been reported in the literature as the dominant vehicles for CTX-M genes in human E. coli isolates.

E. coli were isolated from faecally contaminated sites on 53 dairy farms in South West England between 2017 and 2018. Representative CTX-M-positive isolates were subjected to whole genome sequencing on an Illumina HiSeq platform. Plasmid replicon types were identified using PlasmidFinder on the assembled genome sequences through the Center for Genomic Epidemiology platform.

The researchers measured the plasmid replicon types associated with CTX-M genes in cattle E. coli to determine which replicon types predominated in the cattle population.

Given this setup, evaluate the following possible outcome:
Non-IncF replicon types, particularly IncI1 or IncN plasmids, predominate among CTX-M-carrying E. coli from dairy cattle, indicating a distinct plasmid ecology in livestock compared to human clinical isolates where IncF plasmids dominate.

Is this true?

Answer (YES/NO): NO